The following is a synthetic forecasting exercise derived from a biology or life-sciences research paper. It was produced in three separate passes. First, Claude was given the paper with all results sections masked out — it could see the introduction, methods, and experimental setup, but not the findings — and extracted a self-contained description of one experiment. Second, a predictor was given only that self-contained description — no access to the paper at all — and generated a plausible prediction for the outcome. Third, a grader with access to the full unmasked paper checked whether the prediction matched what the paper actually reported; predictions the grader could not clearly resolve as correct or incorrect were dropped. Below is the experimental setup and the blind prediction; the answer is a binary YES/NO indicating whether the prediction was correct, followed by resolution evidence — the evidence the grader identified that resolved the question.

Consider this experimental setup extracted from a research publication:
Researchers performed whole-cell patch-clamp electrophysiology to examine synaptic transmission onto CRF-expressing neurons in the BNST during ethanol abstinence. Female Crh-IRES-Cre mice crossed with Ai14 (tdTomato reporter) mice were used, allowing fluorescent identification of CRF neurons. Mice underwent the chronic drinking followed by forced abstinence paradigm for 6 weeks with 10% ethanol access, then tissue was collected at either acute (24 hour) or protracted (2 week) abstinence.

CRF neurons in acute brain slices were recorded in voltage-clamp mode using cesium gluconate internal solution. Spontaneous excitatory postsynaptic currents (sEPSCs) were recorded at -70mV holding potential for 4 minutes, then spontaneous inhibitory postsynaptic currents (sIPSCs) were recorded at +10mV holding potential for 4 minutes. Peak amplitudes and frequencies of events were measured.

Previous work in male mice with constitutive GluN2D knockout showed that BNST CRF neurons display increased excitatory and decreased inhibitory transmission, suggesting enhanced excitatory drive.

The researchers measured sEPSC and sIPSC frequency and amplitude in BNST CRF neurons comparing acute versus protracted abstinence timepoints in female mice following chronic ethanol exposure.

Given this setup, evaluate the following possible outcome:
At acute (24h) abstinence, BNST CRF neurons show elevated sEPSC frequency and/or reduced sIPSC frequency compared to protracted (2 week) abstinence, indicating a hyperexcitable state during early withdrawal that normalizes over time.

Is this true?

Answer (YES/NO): NO